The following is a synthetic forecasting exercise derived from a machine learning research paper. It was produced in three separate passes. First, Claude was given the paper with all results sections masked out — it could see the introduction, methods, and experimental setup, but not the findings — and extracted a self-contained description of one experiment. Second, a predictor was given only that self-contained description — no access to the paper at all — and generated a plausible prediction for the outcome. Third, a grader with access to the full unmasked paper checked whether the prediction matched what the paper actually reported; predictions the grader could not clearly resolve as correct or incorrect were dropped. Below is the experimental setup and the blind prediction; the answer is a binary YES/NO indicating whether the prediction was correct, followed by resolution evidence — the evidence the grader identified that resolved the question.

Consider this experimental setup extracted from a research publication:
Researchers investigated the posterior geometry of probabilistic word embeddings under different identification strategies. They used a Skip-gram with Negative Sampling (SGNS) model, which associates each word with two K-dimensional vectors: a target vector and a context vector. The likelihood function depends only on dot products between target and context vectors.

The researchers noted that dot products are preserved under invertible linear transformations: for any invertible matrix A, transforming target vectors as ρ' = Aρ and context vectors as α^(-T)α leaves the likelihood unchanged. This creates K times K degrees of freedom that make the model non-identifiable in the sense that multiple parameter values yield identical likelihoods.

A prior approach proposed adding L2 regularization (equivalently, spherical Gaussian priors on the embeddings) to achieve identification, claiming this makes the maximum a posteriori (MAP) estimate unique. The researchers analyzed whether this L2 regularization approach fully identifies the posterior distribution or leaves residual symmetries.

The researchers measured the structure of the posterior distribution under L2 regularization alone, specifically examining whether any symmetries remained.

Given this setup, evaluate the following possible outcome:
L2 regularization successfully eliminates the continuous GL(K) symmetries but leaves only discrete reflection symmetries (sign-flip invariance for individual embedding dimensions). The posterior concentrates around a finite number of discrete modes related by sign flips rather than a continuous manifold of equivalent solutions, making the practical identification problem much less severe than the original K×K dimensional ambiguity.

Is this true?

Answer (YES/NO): NO